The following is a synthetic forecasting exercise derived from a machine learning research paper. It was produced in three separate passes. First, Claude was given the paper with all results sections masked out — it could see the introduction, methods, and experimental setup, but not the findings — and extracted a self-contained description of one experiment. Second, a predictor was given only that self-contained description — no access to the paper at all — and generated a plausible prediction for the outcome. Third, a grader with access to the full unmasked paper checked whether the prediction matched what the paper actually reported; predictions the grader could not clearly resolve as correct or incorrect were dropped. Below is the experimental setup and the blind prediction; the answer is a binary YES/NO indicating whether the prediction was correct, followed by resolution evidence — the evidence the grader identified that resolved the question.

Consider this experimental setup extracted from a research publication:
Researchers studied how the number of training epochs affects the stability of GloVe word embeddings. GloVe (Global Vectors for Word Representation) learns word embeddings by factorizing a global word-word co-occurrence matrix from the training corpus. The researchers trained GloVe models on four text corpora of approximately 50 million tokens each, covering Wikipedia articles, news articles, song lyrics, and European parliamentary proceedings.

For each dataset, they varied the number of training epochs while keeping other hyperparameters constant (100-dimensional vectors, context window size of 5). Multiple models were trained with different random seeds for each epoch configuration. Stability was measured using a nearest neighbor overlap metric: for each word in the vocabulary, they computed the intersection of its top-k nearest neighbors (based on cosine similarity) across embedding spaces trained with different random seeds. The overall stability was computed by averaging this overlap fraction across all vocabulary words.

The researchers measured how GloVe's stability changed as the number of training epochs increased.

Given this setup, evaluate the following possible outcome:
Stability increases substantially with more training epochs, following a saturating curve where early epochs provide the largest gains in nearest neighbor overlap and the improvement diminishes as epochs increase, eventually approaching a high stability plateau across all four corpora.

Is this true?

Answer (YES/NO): NO